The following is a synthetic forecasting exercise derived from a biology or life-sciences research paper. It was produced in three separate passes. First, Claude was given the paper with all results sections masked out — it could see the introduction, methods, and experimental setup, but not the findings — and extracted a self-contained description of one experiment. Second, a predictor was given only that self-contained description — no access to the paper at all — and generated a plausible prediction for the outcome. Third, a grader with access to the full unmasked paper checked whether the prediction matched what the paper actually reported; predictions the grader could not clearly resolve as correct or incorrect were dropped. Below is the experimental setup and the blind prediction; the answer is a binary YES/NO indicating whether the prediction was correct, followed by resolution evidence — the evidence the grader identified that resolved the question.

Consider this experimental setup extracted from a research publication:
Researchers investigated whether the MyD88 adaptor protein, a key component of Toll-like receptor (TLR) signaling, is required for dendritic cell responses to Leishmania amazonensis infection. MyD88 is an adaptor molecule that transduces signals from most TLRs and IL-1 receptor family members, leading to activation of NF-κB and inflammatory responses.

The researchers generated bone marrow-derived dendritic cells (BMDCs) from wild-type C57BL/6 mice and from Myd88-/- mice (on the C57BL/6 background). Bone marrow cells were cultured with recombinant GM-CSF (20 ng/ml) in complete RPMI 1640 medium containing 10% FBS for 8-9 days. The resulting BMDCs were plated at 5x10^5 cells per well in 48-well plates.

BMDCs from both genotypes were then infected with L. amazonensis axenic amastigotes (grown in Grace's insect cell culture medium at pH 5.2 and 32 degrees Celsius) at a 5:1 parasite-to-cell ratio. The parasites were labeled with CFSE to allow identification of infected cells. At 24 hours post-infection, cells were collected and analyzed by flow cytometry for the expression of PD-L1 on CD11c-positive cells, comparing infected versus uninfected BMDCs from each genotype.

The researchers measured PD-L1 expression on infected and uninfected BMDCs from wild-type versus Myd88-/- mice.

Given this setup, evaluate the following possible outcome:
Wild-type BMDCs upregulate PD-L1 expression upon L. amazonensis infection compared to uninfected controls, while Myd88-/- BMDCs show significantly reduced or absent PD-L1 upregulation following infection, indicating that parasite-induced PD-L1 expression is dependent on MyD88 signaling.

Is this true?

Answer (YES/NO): NO